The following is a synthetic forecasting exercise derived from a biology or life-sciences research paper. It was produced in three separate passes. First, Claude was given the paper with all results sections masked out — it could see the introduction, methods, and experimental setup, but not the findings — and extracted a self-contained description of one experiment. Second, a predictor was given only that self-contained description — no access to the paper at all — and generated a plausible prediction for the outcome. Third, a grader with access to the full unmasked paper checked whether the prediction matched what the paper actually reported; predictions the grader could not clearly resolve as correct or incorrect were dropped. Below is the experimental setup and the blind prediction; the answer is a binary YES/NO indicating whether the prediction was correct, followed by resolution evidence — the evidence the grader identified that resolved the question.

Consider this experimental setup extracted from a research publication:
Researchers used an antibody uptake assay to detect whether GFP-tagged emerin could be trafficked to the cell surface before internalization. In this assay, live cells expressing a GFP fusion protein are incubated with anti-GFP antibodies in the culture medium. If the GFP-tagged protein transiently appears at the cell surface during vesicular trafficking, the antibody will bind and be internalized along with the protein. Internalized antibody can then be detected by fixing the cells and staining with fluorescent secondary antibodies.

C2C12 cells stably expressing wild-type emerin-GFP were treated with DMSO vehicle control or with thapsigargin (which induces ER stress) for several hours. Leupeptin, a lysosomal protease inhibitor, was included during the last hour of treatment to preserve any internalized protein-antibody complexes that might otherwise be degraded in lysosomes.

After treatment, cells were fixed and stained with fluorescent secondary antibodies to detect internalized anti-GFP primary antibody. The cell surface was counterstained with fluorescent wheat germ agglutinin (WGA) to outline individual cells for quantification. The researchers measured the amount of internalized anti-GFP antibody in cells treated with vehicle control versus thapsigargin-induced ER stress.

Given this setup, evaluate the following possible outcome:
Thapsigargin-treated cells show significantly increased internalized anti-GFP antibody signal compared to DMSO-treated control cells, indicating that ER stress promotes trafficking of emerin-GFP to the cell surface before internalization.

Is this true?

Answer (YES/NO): YES